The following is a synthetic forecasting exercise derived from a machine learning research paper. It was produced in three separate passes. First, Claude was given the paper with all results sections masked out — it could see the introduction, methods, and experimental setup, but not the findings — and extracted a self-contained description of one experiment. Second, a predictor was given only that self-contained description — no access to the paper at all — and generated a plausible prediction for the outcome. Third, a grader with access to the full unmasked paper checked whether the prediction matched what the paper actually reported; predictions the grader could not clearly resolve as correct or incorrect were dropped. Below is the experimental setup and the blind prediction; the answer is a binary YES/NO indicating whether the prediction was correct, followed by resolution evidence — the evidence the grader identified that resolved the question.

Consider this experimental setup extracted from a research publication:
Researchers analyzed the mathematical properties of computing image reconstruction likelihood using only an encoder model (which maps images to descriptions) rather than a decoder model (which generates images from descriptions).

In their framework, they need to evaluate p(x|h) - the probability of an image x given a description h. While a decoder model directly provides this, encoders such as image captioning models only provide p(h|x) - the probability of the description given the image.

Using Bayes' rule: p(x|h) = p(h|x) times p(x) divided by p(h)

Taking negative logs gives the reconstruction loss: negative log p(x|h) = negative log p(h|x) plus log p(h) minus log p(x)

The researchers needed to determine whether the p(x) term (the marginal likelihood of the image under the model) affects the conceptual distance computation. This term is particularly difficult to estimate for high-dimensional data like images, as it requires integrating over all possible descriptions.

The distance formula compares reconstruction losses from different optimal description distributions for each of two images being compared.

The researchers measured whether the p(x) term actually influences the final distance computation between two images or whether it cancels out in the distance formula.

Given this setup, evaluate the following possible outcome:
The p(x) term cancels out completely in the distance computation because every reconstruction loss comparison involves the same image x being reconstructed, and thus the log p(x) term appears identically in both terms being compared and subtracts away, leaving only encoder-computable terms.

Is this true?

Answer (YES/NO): YES